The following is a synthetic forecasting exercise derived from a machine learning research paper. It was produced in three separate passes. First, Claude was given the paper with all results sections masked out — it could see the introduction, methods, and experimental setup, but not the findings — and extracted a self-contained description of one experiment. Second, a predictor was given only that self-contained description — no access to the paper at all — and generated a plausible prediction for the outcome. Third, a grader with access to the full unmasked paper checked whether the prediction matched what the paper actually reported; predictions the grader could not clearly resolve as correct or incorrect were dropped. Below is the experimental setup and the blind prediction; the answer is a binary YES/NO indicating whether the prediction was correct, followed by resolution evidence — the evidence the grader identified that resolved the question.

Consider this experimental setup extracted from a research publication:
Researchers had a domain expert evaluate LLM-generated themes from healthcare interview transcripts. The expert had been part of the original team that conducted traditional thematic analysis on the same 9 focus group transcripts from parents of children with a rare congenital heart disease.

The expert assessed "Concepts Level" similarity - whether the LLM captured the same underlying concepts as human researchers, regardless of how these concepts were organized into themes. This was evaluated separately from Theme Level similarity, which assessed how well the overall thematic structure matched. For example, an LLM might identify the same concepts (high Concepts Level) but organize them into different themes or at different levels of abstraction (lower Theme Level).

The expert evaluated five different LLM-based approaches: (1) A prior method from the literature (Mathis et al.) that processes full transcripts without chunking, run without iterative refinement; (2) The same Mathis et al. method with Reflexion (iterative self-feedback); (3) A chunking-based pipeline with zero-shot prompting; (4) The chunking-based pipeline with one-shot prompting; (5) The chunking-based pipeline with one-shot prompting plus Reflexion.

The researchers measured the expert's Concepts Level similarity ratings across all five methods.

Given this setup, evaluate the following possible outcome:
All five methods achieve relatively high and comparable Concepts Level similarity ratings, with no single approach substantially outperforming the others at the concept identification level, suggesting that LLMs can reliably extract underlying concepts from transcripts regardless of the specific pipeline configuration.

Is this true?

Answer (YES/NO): YES